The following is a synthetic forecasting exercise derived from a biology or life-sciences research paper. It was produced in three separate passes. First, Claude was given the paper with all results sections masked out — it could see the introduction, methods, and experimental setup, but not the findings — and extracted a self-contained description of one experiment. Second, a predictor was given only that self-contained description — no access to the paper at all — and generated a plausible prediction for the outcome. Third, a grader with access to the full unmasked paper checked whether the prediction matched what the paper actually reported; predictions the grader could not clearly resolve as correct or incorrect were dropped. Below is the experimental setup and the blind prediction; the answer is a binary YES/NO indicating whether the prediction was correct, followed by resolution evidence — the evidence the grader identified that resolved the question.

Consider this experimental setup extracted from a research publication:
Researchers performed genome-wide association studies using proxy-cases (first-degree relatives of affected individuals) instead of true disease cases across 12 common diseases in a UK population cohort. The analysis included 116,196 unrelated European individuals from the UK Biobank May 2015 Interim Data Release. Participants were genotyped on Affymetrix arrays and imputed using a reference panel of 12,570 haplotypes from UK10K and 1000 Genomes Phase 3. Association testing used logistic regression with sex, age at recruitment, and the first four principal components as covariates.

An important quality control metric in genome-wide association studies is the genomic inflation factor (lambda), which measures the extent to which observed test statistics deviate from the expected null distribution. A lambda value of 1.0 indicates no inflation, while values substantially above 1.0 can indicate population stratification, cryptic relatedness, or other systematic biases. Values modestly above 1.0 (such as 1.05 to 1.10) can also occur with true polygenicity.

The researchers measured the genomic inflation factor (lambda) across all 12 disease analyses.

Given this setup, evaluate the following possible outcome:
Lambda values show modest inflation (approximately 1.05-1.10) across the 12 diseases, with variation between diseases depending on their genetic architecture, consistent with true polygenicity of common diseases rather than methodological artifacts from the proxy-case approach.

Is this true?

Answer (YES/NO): YES